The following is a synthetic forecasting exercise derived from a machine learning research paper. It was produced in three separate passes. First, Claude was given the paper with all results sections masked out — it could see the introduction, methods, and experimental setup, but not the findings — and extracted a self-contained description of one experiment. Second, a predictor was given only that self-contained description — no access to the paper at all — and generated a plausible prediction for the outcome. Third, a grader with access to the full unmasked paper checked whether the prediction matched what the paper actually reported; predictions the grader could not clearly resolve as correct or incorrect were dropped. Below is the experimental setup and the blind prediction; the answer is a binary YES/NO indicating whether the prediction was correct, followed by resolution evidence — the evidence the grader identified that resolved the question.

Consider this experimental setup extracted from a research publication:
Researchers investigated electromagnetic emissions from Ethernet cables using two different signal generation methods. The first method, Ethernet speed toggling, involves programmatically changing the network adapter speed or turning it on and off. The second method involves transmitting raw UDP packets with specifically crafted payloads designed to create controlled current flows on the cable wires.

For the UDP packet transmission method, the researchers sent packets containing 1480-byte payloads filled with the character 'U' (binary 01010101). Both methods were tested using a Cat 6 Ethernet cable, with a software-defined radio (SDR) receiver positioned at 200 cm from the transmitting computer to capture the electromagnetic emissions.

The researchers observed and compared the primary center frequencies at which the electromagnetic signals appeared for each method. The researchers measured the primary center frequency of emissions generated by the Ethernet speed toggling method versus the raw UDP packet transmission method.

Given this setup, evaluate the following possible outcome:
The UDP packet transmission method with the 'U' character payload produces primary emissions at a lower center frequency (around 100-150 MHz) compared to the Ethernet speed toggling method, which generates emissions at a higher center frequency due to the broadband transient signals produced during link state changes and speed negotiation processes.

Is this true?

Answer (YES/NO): NO